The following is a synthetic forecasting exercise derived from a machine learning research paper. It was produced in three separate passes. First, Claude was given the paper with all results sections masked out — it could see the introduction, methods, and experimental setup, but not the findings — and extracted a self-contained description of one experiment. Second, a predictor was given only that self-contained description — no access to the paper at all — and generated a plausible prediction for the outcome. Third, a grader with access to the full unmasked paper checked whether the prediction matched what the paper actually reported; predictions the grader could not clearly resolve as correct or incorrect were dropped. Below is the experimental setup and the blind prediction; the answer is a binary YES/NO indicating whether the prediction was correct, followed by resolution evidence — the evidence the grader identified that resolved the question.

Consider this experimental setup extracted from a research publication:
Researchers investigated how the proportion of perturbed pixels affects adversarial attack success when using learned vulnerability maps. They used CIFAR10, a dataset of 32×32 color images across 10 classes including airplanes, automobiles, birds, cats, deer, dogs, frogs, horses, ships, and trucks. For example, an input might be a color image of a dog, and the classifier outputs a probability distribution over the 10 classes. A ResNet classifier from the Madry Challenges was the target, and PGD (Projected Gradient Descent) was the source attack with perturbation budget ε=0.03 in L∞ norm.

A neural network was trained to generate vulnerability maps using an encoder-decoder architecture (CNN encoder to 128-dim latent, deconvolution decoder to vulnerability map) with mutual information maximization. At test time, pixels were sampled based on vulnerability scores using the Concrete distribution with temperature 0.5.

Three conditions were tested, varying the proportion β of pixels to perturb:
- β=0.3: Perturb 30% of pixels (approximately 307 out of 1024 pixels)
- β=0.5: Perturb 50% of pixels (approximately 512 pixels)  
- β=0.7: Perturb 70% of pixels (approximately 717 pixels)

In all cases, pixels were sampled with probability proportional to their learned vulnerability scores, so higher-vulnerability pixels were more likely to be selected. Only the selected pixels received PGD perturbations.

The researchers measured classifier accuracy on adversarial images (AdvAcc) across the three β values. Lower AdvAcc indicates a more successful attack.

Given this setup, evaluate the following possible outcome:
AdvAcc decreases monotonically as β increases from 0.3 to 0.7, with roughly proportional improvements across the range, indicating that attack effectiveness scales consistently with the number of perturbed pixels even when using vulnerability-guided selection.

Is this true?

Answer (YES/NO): NO